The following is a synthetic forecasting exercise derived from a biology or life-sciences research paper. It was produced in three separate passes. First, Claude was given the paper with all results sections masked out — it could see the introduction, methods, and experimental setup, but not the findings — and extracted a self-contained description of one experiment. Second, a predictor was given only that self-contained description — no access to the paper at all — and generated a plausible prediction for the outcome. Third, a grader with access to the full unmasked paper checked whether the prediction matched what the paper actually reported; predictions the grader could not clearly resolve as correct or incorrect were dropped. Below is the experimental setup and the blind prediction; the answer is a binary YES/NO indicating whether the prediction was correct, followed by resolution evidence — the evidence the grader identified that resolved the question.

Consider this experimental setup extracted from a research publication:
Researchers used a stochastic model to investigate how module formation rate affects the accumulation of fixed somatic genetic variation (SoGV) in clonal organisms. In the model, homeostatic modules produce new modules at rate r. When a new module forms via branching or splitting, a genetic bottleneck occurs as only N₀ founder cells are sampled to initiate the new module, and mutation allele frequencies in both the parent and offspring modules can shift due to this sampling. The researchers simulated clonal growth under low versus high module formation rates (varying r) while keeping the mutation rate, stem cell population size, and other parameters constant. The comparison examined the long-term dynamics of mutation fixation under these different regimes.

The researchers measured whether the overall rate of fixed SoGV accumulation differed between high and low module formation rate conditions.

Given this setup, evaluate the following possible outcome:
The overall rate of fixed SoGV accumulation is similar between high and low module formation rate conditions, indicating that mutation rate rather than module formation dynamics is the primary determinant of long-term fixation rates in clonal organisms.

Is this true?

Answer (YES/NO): YES